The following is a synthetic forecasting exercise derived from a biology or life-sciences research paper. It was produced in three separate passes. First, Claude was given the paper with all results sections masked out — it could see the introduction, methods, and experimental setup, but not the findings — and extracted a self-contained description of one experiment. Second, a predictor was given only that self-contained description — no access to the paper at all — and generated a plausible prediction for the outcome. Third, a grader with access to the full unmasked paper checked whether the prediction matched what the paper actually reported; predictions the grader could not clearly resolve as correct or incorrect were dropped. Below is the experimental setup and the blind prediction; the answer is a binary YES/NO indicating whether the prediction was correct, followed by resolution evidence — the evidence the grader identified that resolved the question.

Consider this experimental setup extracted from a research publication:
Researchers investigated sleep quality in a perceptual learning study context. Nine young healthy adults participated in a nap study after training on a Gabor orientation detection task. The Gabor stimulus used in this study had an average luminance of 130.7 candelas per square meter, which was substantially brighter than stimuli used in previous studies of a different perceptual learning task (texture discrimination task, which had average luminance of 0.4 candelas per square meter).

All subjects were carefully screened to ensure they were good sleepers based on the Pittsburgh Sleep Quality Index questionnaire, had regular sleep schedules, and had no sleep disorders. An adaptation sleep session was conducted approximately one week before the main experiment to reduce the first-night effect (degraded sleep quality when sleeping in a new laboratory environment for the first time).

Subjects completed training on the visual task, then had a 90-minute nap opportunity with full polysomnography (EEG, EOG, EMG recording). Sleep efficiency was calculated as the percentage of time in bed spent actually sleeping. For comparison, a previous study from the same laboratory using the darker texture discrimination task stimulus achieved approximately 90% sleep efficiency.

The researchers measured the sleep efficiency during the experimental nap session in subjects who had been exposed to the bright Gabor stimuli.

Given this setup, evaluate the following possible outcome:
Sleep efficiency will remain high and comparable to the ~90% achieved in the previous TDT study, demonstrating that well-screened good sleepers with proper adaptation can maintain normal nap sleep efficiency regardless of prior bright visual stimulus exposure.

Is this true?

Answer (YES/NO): NO